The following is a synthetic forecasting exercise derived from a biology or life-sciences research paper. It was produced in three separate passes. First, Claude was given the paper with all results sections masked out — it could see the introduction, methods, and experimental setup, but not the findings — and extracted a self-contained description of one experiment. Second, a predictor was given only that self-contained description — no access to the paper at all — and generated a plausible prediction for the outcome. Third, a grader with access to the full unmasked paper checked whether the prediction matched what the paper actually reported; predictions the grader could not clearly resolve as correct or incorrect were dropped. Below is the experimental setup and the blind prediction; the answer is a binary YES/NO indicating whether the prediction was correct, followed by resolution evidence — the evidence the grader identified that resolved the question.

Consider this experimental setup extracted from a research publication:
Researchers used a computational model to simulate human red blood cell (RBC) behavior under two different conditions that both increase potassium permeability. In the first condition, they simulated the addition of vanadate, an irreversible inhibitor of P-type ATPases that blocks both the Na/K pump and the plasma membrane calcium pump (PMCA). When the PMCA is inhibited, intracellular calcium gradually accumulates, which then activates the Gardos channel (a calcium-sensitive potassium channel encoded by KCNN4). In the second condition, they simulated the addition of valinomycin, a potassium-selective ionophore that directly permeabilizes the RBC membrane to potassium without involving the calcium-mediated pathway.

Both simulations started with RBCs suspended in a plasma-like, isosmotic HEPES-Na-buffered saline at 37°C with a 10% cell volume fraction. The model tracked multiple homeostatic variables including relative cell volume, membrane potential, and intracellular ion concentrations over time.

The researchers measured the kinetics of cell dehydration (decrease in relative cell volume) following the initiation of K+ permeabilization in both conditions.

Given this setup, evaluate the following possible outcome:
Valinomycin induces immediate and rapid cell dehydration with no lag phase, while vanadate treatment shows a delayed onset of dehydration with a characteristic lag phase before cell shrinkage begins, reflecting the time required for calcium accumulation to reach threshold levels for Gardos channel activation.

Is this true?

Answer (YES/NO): YES